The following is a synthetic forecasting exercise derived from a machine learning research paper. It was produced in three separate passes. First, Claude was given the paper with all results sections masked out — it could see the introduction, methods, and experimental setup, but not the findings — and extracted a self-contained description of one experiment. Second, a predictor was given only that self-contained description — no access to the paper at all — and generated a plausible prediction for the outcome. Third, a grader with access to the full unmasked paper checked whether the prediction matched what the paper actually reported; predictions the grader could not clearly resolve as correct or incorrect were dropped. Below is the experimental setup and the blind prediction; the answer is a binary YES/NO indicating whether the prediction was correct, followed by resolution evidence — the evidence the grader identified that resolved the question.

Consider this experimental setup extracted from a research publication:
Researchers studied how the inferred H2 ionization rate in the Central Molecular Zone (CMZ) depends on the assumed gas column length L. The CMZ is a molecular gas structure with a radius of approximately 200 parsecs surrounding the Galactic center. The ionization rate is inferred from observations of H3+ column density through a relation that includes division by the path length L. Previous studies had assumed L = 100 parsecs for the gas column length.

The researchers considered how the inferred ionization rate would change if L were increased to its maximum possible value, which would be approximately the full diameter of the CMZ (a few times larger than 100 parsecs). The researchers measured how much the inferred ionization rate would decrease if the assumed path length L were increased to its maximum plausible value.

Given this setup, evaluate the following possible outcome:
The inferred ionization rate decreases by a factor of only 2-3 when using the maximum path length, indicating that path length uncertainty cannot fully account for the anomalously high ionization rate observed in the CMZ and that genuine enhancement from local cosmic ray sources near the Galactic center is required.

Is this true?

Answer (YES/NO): NO